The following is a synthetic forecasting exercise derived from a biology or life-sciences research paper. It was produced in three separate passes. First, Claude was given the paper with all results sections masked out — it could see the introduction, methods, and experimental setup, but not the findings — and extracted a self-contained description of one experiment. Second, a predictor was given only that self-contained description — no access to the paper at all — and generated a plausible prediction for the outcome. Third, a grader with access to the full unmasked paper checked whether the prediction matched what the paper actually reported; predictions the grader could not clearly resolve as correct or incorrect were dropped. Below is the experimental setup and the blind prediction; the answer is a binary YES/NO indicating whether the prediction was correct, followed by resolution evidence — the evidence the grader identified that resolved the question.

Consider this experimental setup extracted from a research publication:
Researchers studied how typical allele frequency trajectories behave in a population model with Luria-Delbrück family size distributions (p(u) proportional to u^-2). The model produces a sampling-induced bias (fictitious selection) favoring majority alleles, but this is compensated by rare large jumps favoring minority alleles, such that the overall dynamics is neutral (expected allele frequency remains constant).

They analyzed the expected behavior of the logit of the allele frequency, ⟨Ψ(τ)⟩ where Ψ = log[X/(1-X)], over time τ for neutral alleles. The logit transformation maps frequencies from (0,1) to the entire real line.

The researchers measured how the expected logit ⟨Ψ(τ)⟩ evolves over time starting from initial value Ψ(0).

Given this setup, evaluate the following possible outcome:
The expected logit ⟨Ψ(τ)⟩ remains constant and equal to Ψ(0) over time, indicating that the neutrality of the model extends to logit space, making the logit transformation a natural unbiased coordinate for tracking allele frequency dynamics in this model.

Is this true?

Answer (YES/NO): NO